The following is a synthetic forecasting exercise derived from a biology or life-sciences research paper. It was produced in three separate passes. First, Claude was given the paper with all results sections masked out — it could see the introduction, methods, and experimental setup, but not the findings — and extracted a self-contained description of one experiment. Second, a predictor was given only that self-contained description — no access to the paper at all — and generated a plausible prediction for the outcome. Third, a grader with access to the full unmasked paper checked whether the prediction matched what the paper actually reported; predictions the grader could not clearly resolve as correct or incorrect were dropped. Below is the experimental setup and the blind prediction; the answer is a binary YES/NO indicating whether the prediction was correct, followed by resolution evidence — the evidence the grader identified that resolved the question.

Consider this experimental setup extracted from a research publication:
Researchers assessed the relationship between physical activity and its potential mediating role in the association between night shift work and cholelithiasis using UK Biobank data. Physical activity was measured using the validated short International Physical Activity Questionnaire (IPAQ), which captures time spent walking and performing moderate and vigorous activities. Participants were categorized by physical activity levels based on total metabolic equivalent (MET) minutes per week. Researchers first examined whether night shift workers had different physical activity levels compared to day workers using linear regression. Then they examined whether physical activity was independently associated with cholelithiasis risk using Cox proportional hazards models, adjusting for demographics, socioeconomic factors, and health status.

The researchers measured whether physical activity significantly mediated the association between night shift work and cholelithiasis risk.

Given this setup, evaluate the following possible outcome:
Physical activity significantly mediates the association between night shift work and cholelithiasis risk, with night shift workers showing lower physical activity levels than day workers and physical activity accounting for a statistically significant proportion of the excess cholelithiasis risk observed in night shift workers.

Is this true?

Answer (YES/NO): NO